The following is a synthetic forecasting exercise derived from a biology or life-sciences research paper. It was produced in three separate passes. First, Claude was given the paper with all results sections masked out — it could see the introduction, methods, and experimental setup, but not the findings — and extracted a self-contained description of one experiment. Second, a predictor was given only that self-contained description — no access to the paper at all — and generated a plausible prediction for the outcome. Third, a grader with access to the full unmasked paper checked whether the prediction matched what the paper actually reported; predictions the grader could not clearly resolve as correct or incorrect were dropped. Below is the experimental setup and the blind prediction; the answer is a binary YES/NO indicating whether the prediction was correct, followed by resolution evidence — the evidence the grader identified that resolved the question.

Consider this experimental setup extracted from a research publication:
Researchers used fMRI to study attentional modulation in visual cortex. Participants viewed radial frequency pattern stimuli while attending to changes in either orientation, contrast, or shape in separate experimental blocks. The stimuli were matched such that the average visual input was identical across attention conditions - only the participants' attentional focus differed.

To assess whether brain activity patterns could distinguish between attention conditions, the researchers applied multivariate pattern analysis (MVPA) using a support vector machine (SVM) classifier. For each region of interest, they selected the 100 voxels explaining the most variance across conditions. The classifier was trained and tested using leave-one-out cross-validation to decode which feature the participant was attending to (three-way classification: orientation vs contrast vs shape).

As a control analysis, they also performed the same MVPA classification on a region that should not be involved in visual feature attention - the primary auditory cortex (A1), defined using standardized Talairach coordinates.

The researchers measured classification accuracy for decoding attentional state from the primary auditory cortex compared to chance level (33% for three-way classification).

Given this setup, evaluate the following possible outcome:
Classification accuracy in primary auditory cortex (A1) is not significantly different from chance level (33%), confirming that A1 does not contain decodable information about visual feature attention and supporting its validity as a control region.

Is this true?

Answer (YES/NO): YES